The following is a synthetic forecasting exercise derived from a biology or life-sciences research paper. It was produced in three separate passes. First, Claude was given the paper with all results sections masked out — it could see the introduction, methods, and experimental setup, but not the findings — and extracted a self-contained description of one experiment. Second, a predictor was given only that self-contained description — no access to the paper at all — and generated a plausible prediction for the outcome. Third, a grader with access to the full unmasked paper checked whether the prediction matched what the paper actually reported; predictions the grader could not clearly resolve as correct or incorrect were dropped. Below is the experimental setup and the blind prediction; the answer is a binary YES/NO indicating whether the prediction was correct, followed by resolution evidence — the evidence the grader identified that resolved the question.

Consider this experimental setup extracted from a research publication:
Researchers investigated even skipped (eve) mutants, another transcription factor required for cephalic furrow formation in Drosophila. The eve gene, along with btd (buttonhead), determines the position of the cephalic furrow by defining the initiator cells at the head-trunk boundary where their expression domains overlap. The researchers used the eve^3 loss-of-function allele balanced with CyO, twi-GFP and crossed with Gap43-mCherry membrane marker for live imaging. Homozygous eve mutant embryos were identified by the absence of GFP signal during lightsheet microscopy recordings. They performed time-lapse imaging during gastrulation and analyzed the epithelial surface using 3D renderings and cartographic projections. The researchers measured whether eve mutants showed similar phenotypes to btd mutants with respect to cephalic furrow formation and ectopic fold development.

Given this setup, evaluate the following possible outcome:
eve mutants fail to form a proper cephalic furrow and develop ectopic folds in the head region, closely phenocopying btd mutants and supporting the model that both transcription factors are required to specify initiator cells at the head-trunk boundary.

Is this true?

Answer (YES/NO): YES